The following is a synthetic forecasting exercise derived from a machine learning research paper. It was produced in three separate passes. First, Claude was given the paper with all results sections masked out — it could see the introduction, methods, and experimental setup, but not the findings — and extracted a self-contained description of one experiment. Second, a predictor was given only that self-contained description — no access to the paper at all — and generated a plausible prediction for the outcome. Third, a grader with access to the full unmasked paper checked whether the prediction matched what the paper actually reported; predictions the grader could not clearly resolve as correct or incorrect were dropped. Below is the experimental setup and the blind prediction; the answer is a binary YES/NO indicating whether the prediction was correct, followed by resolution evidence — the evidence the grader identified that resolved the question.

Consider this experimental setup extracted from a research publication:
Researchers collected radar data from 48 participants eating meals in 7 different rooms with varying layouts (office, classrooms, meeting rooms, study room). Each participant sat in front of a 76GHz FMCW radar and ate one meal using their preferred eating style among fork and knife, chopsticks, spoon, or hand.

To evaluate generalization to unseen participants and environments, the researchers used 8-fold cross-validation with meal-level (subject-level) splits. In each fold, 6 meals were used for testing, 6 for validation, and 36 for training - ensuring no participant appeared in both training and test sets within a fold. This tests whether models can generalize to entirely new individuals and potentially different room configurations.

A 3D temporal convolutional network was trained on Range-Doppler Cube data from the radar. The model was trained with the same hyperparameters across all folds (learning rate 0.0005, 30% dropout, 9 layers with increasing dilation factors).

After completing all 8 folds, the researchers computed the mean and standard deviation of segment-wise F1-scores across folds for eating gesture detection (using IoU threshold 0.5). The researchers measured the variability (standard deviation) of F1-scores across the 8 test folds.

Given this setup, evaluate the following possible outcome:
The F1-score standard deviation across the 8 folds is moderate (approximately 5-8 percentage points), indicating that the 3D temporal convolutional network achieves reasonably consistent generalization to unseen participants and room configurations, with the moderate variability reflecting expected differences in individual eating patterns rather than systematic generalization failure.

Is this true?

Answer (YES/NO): NO